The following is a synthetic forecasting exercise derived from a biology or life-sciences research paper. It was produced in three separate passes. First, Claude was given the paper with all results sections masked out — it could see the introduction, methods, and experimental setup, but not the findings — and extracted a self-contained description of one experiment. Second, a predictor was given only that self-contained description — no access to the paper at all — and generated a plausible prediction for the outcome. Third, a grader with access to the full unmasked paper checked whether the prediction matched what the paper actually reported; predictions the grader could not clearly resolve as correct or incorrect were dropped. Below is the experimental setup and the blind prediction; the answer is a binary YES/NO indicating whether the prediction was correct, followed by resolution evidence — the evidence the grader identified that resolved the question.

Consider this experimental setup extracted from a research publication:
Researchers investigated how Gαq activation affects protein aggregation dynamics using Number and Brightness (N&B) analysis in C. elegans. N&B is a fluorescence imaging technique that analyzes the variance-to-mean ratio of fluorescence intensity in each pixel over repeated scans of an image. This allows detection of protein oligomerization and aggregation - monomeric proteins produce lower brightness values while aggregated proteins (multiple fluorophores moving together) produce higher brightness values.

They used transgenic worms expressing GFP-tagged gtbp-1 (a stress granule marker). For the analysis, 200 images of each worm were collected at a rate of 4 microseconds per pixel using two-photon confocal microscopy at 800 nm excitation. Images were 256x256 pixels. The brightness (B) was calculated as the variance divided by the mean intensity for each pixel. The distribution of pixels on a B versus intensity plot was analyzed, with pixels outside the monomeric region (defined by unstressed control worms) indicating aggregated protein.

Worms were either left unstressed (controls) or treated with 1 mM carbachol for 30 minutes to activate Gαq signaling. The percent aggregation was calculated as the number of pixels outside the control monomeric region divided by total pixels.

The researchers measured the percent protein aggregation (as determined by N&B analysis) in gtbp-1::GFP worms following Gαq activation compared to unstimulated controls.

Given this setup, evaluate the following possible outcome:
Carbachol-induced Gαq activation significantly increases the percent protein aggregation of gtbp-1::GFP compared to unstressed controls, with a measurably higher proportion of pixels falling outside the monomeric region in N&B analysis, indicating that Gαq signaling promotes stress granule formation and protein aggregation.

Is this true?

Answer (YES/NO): NO